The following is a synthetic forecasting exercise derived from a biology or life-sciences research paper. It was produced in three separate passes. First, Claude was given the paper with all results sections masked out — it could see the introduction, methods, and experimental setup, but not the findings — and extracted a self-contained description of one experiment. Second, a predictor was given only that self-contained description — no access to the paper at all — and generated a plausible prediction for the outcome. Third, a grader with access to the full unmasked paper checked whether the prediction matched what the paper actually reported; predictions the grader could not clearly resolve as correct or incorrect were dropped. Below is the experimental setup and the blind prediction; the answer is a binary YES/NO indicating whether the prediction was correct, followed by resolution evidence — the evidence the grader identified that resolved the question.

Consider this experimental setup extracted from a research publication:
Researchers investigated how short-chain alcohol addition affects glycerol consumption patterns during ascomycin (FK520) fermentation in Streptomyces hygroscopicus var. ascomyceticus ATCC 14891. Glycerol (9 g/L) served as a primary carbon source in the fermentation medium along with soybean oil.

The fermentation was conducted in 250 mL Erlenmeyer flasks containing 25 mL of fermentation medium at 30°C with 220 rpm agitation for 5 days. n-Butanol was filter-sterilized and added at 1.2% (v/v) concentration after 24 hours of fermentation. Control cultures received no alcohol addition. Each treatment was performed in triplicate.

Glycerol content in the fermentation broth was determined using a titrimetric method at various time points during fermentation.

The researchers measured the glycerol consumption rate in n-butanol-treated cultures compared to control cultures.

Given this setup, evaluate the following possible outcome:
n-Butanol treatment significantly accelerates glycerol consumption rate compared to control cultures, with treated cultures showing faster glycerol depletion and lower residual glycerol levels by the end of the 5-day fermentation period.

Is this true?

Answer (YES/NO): NO